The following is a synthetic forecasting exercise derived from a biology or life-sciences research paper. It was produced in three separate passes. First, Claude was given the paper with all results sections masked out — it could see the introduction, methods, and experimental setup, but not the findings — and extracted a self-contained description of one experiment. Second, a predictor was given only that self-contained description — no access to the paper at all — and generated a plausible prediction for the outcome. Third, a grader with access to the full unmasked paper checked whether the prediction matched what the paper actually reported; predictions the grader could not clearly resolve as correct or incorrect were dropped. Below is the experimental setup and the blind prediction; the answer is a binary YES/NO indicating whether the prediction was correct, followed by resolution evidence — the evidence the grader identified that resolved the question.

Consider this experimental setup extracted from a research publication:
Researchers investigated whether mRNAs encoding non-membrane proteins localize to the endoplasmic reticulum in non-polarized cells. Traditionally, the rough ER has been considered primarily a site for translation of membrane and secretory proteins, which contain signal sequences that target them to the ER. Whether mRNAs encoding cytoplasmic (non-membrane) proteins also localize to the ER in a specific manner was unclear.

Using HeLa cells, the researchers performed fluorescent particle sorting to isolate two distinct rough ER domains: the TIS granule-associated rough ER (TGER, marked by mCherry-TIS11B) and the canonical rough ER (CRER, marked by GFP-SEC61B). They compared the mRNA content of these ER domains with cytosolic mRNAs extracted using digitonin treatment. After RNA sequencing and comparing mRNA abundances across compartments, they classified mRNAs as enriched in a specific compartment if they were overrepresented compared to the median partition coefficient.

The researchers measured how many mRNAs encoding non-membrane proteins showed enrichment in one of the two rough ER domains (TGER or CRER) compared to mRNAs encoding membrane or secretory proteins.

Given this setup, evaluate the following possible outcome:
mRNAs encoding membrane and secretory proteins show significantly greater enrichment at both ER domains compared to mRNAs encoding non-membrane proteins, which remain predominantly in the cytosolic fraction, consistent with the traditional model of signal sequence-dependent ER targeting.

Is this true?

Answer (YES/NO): NO